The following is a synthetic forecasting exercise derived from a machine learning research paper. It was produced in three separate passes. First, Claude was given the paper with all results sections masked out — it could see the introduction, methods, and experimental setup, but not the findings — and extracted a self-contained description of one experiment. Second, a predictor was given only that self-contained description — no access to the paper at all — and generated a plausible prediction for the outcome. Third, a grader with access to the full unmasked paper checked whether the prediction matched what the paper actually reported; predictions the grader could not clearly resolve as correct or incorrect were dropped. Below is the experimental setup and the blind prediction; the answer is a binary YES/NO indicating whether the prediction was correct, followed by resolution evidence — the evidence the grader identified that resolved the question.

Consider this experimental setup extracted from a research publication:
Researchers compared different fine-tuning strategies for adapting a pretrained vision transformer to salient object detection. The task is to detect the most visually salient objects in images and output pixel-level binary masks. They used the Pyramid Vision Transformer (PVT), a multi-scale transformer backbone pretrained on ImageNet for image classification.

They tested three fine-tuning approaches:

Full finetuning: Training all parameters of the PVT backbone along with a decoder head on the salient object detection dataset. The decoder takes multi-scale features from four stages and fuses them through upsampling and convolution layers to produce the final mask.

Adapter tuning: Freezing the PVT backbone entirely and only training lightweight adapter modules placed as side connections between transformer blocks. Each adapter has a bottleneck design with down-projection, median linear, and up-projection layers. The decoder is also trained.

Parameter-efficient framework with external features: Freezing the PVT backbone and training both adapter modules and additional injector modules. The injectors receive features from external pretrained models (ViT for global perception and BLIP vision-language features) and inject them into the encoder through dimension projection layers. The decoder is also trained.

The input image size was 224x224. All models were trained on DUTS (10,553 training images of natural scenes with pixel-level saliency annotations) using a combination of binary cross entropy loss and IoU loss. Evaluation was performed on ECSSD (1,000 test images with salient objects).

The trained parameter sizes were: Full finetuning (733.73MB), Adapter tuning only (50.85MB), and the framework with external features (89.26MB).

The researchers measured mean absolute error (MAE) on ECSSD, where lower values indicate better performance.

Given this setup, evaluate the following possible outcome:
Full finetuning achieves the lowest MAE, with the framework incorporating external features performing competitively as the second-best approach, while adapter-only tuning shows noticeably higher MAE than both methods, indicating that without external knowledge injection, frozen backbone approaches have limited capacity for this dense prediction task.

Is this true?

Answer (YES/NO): NO